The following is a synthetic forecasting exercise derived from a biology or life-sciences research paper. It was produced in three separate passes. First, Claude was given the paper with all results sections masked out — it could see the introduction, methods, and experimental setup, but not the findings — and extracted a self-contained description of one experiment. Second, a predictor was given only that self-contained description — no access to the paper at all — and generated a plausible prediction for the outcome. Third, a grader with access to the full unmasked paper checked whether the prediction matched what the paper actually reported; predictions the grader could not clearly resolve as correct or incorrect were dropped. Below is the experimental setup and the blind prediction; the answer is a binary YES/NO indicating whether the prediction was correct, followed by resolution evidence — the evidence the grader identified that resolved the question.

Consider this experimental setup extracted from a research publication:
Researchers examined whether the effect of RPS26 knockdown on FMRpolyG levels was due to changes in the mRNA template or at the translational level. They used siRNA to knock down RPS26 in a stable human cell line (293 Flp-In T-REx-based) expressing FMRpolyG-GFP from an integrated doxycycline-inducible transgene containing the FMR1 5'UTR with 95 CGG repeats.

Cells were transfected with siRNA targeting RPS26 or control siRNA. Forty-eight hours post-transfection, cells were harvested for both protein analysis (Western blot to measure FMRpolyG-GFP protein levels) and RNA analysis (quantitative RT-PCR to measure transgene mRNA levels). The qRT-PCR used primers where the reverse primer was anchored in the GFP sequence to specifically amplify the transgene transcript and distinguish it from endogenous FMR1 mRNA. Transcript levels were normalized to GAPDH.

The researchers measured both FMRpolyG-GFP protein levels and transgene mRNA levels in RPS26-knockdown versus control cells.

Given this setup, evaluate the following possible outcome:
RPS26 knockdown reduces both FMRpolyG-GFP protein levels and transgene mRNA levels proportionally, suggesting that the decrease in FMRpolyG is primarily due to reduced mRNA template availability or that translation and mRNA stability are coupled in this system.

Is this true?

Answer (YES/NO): NO